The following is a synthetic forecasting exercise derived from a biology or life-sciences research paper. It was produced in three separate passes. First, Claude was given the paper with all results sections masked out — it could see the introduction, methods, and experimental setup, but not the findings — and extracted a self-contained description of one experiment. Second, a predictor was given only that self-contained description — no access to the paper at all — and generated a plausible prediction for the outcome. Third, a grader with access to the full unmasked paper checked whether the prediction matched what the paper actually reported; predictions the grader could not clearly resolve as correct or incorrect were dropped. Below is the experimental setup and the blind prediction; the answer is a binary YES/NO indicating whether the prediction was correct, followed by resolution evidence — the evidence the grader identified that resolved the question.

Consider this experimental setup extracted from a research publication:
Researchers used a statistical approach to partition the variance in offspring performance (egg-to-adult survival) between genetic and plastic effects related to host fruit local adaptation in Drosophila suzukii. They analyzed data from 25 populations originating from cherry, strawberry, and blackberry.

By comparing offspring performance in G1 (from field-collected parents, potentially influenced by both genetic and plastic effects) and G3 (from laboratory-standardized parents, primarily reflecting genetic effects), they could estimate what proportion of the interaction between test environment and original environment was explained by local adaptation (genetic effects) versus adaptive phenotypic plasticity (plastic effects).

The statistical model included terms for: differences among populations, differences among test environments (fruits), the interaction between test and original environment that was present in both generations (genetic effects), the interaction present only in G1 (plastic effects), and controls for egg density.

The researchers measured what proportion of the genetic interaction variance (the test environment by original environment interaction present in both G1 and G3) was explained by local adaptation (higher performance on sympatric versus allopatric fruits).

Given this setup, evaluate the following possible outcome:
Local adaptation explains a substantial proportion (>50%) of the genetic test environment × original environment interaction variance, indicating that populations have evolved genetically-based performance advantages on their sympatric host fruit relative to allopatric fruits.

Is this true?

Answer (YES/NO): YES